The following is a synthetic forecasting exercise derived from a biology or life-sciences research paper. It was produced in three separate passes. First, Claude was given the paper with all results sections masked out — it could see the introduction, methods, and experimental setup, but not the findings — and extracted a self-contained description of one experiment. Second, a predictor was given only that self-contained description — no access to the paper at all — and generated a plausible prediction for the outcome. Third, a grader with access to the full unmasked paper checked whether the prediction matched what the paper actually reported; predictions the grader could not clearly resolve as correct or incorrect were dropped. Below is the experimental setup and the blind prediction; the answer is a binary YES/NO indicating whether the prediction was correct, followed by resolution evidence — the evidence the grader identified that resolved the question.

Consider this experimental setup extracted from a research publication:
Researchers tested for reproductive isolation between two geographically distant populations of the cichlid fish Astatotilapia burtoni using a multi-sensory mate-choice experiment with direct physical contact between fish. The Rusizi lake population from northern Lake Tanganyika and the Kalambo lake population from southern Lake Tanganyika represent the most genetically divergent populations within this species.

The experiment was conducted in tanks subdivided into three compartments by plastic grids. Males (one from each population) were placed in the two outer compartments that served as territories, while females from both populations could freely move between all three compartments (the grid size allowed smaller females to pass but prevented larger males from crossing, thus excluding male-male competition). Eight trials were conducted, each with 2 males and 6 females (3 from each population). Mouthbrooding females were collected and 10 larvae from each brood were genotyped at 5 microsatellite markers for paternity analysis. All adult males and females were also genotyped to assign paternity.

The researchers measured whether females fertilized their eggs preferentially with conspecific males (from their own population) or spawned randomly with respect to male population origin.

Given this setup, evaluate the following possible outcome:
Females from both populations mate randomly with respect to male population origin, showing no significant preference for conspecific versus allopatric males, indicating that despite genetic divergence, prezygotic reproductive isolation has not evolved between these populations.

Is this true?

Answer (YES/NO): NO